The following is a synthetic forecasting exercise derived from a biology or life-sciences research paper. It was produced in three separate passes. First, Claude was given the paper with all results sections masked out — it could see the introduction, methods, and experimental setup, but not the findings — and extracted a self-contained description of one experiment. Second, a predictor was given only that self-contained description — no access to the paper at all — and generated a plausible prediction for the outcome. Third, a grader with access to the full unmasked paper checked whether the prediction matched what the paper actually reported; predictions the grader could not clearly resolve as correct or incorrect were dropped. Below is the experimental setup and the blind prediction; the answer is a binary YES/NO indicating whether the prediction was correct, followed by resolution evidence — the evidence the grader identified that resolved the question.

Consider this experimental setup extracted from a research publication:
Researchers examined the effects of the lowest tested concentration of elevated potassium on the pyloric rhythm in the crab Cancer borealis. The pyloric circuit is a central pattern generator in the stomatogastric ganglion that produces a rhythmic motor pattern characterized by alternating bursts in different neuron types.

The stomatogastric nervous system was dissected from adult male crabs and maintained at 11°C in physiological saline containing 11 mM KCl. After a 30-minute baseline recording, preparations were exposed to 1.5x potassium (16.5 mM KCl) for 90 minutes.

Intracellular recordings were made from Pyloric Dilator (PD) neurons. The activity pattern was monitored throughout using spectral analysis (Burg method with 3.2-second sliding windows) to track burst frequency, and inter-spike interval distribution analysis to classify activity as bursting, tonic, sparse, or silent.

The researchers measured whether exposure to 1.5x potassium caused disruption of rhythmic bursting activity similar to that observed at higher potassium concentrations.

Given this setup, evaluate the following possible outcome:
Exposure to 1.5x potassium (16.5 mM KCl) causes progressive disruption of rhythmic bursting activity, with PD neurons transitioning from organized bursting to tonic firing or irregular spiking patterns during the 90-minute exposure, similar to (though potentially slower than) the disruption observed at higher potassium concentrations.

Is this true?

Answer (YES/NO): NO